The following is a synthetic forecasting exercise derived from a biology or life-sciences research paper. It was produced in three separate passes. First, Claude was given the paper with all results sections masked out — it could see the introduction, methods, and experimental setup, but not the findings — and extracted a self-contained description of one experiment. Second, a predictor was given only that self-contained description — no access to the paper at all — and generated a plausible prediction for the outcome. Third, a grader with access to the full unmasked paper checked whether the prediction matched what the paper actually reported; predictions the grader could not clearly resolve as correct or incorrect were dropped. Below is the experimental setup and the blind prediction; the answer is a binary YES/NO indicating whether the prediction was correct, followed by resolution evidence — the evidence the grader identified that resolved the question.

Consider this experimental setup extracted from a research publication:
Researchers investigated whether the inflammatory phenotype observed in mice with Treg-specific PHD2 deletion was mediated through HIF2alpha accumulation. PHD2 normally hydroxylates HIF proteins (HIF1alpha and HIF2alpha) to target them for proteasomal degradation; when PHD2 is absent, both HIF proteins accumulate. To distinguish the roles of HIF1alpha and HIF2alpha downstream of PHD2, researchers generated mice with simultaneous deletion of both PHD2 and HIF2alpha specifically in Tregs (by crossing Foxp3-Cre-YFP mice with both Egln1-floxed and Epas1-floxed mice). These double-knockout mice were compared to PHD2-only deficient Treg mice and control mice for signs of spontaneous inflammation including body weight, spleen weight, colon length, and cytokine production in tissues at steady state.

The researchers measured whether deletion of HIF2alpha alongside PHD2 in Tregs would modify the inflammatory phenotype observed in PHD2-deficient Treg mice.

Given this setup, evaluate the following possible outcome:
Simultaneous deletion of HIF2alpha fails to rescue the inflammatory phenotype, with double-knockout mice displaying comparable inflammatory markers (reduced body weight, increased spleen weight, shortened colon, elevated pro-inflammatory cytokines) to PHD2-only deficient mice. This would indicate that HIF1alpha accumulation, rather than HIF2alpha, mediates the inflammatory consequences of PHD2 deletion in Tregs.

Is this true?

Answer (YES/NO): NO